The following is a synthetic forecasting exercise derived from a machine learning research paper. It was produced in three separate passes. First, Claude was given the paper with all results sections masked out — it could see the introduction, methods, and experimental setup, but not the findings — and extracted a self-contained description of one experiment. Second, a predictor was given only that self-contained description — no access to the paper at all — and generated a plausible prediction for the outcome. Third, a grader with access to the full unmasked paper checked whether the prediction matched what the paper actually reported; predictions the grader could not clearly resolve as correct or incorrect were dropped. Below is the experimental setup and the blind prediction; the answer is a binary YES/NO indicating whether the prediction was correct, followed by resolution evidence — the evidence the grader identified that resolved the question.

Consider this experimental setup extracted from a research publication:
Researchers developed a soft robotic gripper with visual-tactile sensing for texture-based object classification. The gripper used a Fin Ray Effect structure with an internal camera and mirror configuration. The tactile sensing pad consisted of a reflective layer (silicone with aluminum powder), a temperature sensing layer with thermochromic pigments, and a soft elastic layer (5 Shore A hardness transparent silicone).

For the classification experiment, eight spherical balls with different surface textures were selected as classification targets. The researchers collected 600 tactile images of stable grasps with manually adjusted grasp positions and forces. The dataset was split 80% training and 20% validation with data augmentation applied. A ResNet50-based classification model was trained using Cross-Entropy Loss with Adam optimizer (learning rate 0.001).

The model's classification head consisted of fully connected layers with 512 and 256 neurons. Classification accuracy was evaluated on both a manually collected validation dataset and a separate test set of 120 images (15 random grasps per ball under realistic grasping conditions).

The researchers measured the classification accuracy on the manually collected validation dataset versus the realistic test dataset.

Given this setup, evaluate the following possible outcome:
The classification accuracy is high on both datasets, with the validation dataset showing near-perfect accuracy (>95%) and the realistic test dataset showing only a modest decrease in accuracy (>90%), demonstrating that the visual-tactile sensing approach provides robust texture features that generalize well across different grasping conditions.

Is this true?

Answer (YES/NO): NO